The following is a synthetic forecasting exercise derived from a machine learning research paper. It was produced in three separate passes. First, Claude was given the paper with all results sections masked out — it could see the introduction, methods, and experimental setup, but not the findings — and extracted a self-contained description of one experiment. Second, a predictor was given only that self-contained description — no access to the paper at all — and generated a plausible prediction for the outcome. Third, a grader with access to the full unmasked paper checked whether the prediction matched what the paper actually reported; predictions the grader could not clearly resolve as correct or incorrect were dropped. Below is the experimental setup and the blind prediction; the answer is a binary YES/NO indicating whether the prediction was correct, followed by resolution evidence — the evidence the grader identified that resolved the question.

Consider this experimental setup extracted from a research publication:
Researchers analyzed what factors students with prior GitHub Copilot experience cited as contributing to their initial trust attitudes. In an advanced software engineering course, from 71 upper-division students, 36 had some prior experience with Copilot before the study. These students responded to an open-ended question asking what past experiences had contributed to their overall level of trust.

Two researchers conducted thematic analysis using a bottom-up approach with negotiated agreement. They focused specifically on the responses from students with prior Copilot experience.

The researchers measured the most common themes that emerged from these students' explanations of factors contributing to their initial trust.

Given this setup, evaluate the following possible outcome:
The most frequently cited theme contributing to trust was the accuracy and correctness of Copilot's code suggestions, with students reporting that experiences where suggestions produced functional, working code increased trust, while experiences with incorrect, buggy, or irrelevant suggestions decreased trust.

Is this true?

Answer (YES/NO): NO